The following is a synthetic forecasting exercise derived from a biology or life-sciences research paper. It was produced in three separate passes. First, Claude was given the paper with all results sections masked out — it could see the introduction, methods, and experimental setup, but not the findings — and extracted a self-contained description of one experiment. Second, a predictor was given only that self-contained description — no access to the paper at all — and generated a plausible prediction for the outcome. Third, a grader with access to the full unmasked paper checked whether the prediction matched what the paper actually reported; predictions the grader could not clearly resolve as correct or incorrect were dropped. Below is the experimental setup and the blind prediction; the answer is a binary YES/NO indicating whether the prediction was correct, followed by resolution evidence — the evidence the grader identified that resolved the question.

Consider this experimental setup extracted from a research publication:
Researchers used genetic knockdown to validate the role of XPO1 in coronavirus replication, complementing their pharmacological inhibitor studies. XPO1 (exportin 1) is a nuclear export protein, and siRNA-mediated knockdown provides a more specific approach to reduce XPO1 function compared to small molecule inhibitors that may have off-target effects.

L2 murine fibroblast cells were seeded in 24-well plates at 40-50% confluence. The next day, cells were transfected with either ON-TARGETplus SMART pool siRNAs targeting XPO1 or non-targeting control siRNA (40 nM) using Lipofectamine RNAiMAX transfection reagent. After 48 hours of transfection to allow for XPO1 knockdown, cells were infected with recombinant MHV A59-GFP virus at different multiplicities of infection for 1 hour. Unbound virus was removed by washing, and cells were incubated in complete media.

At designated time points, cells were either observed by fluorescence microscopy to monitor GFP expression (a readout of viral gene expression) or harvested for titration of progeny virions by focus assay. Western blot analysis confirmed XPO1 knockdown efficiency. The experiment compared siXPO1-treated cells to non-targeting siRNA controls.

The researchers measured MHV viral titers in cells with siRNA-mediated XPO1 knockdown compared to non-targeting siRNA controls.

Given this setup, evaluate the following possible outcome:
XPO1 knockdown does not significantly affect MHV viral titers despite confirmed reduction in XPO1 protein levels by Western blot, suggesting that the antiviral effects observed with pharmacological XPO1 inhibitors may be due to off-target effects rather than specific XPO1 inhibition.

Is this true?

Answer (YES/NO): NO